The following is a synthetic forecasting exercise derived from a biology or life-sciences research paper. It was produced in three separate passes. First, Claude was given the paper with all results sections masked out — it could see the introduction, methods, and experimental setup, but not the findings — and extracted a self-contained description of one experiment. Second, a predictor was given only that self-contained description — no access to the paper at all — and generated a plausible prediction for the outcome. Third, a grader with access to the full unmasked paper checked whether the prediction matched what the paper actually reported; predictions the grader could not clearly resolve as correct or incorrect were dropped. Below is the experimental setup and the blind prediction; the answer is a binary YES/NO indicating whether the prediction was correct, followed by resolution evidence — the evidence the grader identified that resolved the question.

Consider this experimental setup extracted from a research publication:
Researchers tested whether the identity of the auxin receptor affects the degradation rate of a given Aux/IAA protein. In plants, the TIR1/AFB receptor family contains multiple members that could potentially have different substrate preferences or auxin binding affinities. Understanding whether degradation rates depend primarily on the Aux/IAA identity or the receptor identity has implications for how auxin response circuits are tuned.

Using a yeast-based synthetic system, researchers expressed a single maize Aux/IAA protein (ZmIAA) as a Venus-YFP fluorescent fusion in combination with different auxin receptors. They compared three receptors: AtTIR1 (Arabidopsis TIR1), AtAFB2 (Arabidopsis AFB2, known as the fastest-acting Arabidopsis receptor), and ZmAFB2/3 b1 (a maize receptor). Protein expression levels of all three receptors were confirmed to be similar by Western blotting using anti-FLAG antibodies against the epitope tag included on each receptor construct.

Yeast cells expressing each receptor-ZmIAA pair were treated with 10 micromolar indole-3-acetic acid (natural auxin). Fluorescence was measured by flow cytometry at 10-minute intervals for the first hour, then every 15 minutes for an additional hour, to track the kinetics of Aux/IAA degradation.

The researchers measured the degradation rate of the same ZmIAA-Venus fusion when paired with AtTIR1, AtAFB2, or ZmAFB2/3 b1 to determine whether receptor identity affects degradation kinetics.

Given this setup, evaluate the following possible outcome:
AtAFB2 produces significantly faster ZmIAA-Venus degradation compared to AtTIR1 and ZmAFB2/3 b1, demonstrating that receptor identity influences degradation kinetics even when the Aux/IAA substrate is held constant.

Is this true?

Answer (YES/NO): NO